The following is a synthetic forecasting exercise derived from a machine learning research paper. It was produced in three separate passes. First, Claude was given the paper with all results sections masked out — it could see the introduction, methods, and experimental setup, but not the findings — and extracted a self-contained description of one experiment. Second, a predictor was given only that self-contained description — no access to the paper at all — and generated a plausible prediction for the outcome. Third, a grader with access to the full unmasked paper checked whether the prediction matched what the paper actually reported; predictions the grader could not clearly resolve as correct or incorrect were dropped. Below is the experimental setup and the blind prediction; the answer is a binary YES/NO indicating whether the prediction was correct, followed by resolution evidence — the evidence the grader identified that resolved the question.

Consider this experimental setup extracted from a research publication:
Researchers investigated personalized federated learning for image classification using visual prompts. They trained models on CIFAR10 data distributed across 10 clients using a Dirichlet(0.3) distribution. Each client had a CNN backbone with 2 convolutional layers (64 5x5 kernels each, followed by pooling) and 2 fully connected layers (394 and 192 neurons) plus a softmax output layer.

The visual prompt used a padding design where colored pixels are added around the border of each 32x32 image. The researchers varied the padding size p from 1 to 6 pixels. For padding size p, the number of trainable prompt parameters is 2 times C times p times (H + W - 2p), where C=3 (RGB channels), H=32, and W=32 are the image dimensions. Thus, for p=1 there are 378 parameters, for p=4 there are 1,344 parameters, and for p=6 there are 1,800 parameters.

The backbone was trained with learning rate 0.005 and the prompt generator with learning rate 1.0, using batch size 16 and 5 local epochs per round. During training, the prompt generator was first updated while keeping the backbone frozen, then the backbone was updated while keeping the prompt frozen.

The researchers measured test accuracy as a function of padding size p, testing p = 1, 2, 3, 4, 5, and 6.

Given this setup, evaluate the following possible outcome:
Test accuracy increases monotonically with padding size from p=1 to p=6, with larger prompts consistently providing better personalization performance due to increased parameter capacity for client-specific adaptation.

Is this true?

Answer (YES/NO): NO